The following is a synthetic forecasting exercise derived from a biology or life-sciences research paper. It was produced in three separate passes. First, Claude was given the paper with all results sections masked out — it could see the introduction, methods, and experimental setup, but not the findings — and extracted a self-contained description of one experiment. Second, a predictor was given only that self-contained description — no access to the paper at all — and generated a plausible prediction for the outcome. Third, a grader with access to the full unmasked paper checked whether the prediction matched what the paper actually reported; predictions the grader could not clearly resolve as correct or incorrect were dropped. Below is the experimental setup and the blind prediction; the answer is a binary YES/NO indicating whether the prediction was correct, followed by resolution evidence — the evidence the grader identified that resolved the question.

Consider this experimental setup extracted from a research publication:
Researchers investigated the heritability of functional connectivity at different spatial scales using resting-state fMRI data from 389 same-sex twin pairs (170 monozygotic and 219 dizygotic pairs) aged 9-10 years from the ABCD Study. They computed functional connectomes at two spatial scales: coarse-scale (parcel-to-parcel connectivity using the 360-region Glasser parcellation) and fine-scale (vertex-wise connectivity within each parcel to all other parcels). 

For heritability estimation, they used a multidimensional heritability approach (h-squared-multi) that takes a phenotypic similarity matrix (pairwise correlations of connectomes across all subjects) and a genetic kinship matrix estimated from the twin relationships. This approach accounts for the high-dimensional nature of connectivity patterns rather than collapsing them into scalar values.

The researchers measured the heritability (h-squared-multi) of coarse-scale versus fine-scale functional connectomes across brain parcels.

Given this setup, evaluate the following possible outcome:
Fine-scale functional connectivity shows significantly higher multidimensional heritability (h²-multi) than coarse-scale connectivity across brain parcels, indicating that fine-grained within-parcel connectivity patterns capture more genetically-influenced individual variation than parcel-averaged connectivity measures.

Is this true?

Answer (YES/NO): NO